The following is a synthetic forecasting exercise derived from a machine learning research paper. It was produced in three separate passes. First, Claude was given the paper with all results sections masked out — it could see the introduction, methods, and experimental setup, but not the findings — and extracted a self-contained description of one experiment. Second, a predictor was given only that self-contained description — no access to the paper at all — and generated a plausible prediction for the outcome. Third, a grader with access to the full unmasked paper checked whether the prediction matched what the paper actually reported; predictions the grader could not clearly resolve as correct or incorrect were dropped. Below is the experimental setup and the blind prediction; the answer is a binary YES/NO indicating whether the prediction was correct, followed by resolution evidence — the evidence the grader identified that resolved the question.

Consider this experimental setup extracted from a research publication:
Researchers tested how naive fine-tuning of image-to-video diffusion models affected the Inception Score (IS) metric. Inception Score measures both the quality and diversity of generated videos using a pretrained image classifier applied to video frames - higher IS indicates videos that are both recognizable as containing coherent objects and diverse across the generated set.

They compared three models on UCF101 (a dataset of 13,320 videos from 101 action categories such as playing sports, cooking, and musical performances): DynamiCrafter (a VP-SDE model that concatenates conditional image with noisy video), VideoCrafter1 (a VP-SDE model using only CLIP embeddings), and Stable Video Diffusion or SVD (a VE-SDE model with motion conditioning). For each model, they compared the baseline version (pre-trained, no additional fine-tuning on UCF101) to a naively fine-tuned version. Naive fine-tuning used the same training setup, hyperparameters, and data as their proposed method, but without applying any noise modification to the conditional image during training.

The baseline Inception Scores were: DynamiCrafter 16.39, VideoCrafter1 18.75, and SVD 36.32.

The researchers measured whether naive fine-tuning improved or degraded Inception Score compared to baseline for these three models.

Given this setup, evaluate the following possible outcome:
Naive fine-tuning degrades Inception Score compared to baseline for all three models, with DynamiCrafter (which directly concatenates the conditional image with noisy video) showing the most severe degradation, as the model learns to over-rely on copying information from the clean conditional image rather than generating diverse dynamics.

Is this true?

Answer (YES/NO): NO